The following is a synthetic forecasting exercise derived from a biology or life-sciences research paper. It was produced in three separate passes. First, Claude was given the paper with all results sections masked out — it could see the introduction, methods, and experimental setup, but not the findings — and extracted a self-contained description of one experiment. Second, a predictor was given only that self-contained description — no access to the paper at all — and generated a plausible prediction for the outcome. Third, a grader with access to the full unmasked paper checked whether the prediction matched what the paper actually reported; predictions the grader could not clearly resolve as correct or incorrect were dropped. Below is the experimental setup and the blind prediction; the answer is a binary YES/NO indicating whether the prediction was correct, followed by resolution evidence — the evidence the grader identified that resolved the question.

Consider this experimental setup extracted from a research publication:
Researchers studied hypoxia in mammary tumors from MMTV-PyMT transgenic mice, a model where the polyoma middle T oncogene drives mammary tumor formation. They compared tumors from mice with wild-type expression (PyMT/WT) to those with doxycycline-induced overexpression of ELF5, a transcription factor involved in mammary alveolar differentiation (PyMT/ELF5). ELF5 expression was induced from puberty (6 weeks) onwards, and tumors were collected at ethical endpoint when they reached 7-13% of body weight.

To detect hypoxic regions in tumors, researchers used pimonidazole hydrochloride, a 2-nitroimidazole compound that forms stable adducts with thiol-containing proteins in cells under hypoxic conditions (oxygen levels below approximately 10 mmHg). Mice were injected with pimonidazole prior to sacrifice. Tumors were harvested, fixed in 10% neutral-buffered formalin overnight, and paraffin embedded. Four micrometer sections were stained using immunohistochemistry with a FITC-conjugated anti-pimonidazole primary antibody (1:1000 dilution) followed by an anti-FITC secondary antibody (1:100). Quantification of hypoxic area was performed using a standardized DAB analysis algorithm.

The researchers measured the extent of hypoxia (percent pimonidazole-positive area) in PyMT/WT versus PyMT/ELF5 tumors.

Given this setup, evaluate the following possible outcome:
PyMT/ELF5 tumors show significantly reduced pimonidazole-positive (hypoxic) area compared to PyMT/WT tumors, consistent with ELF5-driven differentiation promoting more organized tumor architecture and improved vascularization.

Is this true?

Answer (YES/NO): NO